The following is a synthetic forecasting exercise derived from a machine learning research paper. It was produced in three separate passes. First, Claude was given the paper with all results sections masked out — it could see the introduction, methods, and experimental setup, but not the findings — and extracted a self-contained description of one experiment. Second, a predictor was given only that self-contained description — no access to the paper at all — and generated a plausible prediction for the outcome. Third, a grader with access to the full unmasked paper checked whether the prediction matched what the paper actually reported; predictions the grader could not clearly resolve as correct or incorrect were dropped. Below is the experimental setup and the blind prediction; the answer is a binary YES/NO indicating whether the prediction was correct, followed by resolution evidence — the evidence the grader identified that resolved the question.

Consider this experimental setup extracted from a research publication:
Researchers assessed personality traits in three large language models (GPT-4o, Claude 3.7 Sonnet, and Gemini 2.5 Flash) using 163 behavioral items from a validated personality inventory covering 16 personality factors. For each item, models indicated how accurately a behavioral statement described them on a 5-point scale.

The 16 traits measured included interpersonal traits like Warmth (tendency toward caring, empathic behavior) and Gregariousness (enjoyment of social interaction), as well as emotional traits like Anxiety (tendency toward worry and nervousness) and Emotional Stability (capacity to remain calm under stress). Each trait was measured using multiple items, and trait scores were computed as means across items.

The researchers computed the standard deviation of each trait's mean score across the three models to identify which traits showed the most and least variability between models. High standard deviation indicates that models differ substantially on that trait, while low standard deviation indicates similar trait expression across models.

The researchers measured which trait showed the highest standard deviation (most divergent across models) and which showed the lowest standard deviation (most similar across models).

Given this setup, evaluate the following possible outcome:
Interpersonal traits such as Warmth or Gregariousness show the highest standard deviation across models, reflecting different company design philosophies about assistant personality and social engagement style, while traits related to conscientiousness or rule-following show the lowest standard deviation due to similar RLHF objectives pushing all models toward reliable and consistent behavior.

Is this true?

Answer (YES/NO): NO